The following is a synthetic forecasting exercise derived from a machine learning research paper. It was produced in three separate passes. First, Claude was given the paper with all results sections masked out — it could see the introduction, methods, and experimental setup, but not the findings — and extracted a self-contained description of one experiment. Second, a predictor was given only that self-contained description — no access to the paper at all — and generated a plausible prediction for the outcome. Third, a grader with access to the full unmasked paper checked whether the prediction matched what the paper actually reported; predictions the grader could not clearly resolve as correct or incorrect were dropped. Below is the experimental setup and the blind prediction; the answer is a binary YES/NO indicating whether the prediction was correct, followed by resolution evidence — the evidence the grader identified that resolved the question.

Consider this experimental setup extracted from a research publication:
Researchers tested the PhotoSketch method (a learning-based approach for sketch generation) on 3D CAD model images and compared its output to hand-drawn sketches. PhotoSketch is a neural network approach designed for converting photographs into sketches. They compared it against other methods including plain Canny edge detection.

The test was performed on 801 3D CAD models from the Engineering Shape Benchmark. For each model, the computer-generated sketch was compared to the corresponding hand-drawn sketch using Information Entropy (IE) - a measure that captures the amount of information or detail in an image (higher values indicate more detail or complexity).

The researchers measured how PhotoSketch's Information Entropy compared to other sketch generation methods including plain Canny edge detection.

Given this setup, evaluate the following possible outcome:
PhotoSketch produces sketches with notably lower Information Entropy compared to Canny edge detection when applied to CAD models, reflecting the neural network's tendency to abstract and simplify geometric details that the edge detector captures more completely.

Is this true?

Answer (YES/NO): NO